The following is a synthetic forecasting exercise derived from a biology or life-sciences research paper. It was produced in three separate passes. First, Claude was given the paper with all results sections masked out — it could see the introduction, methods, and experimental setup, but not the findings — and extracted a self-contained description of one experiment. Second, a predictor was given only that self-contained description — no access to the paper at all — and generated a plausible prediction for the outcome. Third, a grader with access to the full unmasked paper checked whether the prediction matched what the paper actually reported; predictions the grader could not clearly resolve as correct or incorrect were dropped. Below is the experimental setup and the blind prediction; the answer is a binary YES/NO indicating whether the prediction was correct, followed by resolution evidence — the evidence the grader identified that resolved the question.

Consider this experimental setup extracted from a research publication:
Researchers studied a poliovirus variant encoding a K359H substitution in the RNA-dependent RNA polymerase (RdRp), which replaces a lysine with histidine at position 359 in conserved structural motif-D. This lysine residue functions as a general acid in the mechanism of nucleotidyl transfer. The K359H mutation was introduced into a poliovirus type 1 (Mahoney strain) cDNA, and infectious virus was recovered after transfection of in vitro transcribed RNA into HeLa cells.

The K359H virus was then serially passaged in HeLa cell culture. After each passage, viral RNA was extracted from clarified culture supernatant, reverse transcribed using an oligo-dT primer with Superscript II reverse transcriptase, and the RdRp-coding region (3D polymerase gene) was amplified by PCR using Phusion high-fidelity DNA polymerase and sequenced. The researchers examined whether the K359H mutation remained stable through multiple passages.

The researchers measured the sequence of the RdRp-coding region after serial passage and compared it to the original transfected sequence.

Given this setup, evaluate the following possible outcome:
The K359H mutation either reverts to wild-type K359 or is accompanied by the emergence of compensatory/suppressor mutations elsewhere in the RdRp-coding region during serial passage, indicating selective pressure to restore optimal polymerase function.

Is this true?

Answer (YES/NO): YES